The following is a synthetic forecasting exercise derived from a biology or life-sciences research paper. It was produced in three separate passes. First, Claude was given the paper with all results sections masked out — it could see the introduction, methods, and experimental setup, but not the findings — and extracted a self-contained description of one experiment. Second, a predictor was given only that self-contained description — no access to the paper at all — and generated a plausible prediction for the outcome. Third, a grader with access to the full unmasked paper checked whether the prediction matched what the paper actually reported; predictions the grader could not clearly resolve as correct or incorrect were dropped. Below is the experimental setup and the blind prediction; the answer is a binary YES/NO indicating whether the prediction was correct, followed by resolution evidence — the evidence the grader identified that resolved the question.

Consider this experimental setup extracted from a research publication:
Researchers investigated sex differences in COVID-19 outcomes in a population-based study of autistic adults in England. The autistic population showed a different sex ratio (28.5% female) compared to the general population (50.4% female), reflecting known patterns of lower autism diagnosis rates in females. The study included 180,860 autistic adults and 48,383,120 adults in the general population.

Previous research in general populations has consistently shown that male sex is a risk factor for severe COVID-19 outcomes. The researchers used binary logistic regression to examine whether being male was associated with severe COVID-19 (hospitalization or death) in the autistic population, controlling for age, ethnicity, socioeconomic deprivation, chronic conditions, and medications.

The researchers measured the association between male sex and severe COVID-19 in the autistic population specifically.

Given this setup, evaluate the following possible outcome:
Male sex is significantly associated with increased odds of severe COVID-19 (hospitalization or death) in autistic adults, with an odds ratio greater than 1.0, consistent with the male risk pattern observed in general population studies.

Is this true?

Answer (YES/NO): YES